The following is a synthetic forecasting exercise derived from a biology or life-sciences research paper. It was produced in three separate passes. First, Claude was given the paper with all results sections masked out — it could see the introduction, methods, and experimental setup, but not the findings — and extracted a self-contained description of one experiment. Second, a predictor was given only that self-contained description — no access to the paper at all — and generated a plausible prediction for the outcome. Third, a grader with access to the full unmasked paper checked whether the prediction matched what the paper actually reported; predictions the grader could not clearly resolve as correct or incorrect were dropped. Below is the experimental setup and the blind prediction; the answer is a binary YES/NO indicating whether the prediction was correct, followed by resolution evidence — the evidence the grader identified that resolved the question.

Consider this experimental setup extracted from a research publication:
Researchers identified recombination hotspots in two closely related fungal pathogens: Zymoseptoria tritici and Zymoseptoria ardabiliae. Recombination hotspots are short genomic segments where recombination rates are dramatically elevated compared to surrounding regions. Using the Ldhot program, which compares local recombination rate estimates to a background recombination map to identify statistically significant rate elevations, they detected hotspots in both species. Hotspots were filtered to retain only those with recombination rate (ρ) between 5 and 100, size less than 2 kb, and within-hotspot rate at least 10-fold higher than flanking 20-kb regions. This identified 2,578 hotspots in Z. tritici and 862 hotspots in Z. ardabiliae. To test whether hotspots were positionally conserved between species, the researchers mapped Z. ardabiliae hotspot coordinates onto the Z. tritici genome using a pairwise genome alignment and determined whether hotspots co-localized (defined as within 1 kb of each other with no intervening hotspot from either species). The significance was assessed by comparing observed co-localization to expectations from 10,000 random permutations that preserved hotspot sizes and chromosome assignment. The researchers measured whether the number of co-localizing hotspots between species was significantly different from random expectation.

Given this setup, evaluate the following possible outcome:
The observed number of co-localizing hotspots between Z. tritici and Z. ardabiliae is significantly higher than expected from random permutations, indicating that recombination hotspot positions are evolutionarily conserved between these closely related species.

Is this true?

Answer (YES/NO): NO